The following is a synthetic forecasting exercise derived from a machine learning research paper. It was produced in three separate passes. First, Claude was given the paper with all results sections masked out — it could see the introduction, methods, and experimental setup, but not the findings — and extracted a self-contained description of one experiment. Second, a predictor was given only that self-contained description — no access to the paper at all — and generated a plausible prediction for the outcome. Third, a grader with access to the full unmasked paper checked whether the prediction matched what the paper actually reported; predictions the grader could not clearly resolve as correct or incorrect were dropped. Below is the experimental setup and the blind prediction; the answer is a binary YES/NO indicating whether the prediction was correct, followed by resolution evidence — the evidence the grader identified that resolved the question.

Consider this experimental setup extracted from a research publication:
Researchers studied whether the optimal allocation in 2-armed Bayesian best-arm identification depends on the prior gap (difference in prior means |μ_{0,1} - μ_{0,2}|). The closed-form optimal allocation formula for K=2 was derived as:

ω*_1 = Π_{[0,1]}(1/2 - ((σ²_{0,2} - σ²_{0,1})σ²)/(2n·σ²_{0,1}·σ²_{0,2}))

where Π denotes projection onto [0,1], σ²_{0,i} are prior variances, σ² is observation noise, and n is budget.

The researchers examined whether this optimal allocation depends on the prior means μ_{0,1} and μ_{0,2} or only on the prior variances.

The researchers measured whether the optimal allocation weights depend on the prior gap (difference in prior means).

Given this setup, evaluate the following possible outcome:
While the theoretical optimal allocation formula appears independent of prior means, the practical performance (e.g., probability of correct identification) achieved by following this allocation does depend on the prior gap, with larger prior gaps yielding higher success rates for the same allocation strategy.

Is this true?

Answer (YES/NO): YES